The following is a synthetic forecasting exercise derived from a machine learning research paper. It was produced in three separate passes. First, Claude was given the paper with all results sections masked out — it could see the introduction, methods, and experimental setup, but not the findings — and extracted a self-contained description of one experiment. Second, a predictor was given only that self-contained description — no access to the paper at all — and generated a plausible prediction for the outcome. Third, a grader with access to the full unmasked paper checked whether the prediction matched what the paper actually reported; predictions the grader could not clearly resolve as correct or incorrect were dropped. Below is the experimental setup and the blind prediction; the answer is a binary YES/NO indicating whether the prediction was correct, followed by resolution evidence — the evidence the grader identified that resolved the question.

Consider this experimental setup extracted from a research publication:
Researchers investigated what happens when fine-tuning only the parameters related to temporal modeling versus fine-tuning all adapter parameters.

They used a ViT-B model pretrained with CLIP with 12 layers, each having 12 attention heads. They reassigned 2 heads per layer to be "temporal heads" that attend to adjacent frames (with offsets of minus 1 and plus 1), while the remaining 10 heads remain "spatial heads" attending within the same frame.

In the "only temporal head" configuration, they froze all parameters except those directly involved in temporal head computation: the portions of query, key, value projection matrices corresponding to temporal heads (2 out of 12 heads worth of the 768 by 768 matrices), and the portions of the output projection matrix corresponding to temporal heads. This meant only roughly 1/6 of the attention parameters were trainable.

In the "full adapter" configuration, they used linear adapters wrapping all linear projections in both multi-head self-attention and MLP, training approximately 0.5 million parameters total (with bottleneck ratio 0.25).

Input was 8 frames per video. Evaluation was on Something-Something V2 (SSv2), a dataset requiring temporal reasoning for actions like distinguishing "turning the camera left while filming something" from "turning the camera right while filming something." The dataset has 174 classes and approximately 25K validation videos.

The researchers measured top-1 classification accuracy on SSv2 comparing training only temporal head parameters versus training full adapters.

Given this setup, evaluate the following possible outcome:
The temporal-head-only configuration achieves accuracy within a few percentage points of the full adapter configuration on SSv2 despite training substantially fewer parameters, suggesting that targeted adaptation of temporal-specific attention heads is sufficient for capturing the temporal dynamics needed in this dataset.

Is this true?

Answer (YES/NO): NO